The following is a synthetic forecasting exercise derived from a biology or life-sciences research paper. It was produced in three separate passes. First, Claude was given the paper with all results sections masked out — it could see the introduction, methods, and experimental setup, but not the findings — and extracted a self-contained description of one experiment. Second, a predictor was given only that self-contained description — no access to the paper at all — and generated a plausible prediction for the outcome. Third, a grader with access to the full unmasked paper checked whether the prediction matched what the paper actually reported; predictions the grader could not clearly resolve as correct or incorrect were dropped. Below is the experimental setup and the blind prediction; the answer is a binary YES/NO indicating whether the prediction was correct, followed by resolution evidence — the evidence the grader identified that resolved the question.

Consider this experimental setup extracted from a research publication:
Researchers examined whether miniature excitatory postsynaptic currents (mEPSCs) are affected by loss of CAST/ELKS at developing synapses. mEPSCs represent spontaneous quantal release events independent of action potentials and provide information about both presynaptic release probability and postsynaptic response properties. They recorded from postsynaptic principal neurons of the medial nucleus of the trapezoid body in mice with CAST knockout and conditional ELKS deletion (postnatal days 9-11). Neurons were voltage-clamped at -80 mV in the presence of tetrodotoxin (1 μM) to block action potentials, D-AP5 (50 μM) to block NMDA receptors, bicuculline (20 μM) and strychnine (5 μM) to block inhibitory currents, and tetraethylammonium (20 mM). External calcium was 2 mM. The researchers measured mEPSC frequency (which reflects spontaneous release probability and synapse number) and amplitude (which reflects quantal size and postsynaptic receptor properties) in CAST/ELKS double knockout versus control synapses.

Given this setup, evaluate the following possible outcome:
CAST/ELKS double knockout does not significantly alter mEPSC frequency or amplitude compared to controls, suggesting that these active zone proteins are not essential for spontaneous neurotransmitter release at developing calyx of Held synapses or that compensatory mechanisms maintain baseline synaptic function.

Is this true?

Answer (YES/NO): YES